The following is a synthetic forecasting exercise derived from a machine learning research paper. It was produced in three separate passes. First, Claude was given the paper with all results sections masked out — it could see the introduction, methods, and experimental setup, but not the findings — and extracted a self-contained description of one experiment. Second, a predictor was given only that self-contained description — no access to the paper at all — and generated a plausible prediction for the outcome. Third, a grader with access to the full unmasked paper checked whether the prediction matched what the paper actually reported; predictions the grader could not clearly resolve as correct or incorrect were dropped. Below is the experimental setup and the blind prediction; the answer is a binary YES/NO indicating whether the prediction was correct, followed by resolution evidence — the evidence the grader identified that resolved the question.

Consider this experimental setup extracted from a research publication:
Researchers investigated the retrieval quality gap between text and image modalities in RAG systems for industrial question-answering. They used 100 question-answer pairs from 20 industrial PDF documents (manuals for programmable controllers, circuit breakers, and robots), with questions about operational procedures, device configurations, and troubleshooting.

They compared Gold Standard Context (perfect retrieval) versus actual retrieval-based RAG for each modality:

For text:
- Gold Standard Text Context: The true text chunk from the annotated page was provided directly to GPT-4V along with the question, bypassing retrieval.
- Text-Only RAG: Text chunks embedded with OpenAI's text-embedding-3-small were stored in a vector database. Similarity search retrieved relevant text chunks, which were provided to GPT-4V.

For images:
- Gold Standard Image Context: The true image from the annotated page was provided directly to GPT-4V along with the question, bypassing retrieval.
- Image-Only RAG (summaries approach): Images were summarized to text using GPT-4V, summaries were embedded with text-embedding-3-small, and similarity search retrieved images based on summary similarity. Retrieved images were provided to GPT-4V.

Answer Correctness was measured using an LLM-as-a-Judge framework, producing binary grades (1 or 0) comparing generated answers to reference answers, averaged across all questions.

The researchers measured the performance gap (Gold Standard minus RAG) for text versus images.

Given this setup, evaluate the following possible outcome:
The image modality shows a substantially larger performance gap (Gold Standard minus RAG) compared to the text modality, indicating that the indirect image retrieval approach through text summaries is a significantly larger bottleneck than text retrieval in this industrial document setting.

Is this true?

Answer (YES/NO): YES